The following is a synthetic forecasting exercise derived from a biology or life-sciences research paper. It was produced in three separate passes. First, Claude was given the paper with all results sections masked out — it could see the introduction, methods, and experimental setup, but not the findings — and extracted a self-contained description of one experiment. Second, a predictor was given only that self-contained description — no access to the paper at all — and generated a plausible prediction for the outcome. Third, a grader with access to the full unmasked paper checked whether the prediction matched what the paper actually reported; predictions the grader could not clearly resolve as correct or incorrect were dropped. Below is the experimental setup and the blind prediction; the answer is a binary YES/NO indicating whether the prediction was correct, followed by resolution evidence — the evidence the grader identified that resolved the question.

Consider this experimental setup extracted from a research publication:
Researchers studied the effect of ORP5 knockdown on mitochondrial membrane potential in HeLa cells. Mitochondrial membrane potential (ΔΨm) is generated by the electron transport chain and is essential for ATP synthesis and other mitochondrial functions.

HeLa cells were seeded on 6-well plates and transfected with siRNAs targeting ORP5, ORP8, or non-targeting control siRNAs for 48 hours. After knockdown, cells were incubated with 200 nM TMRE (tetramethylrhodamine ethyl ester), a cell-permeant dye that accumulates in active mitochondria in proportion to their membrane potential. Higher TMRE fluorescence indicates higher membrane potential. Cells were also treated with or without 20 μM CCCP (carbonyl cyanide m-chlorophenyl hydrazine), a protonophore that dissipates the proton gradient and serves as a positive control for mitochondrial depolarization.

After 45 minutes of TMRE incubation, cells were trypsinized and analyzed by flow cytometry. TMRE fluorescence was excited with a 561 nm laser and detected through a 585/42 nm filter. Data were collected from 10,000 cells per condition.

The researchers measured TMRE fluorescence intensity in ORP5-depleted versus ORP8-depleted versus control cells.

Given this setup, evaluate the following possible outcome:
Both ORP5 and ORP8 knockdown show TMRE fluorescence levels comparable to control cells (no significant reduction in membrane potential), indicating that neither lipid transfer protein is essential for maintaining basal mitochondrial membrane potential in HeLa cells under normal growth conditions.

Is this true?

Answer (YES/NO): YES